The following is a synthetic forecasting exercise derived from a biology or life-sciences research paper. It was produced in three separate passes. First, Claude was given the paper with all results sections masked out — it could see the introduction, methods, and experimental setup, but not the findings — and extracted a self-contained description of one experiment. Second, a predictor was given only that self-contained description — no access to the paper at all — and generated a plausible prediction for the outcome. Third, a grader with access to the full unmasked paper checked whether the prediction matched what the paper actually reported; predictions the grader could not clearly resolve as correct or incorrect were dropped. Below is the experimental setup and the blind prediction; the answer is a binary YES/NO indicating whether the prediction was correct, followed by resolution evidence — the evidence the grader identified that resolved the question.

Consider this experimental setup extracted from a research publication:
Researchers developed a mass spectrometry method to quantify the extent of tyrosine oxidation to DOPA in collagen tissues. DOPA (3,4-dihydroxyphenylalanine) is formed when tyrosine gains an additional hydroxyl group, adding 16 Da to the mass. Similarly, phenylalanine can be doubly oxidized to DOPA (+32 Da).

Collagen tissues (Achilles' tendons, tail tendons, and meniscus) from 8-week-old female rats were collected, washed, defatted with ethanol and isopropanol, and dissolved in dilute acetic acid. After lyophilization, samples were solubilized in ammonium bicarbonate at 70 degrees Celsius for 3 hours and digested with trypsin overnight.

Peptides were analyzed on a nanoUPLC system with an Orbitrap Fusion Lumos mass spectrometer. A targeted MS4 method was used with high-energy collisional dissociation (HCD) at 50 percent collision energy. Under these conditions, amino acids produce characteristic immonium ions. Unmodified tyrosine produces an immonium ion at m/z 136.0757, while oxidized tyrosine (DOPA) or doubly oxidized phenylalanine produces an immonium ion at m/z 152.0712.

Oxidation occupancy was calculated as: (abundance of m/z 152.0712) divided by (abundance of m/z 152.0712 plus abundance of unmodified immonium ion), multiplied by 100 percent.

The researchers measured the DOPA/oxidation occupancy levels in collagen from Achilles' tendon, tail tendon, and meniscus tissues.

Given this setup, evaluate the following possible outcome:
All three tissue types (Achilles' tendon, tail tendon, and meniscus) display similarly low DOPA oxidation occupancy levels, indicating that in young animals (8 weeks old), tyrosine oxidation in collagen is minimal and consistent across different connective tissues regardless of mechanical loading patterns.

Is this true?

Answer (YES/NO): NO